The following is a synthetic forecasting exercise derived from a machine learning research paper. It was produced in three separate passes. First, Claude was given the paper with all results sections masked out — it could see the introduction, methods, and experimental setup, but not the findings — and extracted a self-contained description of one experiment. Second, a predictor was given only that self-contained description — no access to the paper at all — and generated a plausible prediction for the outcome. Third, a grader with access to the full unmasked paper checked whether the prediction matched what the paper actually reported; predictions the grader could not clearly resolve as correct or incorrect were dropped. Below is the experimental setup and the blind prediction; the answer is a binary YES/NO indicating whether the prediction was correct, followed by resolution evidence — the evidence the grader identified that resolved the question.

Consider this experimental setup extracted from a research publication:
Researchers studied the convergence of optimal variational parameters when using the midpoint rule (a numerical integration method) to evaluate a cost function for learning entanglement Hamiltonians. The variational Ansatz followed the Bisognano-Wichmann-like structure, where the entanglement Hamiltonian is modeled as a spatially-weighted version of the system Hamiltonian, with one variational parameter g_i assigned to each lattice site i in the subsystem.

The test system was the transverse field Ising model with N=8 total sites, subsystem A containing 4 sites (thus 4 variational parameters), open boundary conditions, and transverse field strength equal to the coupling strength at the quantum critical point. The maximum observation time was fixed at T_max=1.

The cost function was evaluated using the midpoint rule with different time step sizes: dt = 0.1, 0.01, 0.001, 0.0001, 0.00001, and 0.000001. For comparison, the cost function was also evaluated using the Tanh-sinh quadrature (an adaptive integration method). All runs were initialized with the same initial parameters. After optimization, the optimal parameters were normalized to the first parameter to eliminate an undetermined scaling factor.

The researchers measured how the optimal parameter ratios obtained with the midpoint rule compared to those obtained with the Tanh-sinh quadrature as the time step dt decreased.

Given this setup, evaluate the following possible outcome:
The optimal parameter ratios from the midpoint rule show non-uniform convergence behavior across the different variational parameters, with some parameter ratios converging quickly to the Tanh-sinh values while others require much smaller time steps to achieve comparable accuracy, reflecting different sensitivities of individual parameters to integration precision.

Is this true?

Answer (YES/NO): NO